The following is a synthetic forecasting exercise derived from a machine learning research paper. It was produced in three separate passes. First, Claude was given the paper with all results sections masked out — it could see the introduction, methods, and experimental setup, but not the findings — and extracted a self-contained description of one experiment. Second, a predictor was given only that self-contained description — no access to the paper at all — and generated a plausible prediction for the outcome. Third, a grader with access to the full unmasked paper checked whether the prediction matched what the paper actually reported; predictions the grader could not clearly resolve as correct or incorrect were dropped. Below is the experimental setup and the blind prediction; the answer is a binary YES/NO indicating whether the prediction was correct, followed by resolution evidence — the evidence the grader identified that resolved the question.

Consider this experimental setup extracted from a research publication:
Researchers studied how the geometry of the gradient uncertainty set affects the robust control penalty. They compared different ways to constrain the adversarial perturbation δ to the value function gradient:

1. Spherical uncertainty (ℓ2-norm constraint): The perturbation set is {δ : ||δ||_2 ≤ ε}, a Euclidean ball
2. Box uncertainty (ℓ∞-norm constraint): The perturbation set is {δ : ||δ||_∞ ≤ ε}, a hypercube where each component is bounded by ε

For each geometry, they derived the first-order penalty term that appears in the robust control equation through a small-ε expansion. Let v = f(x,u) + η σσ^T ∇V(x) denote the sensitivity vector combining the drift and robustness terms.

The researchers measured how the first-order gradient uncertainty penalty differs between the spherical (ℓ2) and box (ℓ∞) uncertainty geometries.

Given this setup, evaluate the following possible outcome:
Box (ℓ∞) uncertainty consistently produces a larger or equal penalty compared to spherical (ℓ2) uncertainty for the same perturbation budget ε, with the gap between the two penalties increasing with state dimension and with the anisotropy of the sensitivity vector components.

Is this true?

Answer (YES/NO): NO